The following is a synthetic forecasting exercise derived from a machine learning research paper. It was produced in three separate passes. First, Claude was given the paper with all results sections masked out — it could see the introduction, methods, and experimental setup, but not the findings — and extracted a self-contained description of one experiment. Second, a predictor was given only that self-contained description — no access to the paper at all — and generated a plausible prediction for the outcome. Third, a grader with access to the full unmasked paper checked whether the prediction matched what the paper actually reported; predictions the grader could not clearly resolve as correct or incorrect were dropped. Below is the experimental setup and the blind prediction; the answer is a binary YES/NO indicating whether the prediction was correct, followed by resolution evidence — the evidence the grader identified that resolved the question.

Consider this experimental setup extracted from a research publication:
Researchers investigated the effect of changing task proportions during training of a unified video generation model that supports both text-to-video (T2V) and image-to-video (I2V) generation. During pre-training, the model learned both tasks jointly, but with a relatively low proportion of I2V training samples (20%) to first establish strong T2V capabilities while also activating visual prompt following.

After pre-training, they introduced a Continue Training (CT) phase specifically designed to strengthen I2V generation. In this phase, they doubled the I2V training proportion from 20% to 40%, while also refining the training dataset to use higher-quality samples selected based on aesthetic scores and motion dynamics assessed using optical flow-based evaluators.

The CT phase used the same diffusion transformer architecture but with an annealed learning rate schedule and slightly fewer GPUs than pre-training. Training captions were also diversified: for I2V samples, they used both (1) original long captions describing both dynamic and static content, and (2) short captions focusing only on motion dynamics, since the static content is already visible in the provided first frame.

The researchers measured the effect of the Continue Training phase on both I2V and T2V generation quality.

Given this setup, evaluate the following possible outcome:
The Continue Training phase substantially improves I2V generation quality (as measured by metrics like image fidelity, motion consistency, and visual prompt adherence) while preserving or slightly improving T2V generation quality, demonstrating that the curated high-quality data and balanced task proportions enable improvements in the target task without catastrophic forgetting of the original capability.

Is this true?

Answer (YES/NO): YES